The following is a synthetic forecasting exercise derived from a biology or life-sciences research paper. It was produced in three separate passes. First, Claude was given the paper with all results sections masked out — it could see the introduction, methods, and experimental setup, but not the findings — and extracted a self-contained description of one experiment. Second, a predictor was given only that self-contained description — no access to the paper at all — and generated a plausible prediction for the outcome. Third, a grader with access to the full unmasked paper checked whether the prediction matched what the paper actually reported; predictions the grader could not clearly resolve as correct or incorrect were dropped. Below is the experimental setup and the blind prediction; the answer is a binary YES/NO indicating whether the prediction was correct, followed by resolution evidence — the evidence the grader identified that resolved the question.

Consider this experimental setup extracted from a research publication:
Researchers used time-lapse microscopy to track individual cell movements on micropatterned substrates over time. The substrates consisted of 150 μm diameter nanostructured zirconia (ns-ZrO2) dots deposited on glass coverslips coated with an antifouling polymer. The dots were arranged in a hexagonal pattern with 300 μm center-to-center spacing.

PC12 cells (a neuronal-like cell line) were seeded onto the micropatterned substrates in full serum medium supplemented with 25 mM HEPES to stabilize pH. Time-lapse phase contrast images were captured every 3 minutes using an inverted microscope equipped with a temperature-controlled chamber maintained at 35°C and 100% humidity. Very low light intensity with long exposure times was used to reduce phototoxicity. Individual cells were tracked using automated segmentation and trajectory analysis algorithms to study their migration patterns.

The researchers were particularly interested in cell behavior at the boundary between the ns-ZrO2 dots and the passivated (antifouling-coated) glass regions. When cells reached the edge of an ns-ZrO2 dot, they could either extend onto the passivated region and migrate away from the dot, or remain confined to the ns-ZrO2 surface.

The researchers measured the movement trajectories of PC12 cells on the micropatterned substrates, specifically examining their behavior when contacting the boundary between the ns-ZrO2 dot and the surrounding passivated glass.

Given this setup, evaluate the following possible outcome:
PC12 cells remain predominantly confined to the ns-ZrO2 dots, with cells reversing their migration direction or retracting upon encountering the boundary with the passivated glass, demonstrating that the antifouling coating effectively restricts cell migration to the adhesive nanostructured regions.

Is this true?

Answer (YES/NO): YES